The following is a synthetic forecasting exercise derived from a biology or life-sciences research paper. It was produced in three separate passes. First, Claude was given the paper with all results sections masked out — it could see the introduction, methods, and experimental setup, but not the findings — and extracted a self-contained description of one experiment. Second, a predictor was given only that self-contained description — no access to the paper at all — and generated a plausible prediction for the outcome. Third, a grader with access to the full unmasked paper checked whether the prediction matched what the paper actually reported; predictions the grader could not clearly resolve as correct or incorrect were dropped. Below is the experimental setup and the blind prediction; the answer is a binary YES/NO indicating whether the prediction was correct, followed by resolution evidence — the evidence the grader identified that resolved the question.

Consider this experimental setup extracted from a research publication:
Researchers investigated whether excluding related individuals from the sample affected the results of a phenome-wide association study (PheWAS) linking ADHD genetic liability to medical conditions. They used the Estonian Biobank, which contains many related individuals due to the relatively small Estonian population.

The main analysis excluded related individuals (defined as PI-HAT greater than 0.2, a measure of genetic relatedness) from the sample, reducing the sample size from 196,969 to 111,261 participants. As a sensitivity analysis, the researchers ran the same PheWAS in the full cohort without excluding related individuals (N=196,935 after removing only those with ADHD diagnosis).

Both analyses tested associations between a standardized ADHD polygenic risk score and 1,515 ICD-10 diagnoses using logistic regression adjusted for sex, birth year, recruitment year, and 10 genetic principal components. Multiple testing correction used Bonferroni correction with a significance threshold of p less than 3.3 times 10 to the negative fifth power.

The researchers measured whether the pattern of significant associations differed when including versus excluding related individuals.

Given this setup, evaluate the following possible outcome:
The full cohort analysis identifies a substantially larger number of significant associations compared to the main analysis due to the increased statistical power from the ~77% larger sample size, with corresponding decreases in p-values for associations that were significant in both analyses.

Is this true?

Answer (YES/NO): NO